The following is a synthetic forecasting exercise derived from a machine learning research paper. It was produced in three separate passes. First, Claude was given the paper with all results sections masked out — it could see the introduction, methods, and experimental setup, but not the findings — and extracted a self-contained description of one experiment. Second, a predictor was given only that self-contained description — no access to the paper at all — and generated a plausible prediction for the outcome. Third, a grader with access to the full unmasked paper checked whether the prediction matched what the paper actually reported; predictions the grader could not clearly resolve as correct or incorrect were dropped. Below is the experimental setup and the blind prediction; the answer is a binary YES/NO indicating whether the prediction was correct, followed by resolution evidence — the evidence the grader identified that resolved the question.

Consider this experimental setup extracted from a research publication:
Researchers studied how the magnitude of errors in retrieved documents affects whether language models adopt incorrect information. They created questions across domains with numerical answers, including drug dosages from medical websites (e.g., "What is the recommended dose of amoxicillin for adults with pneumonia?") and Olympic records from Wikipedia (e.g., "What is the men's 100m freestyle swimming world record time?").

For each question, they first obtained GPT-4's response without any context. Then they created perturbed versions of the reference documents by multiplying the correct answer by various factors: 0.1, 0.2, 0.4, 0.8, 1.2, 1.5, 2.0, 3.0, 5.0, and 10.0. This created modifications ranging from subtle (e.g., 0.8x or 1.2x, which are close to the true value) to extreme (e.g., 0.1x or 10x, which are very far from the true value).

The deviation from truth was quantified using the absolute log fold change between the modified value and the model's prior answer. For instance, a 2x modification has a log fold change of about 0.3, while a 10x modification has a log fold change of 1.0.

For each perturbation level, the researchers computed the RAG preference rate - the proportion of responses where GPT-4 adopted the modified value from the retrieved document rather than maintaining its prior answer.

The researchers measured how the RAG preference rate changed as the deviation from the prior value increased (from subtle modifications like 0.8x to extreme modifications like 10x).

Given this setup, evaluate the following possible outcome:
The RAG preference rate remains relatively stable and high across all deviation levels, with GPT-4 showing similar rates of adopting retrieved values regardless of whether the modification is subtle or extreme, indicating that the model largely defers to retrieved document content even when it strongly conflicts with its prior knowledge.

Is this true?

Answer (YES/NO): NO